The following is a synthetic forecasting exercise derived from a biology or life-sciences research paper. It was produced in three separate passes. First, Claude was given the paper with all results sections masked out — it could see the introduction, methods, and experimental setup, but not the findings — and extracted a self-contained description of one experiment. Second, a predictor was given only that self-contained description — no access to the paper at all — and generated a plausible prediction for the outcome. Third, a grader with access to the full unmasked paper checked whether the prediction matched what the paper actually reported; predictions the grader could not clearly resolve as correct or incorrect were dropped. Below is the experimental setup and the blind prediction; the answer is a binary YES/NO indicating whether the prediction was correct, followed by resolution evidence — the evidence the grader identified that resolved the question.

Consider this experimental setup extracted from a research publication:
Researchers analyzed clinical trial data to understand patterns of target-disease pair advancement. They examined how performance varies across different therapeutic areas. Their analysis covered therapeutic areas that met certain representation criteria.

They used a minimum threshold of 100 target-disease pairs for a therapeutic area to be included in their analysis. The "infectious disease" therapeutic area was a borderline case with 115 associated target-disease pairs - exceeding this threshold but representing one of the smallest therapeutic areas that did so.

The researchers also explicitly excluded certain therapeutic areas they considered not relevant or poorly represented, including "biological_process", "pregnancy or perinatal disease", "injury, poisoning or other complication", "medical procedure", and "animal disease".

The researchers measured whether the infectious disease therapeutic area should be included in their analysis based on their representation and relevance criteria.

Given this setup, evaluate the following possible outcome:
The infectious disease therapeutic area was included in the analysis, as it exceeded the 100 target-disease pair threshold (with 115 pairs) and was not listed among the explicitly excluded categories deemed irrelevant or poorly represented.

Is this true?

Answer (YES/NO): NO